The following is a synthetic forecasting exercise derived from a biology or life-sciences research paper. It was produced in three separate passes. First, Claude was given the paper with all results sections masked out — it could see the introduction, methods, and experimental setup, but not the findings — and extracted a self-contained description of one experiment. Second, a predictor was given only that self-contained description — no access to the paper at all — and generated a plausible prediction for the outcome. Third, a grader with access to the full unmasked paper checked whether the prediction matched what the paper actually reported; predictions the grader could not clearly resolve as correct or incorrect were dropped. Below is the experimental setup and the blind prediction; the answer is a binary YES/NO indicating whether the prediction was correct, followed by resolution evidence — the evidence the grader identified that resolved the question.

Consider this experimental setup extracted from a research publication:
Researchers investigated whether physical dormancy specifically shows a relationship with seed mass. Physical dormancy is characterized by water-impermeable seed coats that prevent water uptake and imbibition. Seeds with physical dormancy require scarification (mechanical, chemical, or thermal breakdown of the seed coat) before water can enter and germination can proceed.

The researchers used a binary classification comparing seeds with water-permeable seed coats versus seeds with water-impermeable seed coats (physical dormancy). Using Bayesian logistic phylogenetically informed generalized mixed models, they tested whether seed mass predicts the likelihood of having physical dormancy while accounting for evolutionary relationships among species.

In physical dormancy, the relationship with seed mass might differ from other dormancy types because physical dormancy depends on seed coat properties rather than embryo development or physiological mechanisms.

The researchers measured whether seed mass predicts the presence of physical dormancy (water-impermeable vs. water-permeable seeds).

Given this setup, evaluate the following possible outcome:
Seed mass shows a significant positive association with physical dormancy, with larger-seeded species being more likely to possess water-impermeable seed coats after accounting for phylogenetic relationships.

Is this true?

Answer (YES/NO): YES